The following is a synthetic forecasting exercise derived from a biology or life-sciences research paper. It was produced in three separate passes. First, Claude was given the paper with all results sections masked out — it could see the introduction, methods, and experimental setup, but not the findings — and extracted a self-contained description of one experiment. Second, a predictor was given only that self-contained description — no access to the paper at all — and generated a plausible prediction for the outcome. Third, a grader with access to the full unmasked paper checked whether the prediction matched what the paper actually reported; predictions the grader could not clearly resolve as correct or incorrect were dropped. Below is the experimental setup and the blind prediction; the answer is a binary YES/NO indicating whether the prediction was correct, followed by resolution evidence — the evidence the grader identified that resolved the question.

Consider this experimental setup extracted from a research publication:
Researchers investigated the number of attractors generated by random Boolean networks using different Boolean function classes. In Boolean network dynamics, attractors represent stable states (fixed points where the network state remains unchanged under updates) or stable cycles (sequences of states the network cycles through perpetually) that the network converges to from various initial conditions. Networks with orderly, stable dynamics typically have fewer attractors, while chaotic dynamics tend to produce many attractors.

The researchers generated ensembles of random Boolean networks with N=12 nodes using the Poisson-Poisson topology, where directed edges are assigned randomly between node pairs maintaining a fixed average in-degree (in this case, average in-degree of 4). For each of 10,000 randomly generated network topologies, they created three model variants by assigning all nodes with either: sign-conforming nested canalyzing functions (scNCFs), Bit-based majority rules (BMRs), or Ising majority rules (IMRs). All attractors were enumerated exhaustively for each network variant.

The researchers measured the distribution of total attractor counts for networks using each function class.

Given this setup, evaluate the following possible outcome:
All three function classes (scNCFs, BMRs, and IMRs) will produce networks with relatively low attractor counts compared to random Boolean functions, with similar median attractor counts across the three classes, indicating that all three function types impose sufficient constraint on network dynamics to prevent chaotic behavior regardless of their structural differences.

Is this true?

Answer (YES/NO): NO